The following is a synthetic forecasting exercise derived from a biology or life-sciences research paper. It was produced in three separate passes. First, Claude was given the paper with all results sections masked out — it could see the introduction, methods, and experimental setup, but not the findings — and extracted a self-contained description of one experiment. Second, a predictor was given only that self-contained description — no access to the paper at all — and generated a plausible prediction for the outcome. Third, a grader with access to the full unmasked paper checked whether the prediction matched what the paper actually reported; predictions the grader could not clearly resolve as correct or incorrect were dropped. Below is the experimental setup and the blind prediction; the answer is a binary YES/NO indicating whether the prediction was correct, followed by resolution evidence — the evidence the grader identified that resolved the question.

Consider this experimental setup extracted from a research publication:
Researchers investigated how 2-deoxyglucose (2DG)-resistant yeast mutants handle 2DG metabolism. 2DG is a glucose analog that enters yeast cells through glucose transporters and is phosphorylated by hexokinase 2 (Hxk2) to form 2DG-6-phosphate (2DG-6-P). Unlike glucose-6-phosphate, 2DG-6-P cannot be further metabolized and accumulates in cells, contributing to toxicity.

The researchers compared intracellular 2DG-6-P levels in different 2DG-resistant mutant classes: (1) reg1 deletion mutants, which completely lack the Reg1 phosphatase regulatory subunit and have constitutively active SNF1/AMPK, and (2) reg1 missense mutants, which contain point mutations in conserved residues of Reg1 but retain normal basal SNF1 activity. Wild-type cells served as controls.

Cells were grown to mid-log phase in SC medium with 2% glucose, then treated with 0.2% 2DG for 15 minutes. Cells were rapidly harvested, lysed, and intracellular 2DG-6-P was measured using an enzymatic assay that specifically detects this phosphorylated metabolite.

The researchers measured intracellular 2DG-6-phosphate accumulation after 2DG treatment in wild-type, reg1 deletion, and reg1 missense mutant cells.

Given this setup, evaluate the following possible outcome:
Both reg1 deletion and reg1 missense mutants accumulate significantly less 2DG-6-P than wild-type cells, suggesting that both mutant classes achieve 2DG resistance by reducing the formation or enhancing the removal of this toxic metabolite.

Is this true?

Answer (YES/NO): NO